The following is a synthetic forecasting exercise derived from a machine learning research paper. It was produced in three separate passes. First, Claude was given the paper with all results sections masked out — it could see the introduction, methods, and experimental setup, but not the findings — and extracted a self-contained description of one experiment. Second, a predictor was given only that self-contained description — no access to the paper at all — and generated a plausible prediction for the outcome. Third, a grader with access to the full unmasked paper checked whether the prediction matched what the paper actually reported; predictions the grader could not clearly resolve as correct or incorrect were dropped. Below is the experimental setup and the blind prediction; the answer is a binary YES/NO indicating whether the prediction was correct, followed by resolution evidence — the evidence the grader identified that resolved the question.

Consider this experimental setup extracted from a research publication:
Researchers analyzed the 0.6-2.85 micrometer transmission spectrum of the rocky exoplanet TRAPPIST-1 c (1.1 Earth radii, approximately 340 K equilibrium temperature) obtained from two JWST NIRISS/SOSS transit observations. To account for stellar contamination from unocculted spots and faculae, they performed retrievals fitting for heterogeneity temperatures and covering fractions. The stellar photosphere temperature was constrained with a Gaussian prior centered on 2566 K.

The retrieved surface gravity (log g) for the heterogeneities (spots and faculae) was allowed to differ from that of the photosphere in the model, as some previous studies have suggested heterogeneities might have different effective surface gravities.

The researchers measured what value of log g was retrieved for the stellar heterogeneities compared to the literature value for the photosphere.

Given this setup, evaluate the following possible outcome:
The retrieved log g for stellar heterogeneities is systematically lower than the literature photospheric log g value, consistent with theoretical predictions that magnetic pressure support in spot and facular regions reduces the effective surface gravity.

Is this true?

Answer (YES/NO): NO